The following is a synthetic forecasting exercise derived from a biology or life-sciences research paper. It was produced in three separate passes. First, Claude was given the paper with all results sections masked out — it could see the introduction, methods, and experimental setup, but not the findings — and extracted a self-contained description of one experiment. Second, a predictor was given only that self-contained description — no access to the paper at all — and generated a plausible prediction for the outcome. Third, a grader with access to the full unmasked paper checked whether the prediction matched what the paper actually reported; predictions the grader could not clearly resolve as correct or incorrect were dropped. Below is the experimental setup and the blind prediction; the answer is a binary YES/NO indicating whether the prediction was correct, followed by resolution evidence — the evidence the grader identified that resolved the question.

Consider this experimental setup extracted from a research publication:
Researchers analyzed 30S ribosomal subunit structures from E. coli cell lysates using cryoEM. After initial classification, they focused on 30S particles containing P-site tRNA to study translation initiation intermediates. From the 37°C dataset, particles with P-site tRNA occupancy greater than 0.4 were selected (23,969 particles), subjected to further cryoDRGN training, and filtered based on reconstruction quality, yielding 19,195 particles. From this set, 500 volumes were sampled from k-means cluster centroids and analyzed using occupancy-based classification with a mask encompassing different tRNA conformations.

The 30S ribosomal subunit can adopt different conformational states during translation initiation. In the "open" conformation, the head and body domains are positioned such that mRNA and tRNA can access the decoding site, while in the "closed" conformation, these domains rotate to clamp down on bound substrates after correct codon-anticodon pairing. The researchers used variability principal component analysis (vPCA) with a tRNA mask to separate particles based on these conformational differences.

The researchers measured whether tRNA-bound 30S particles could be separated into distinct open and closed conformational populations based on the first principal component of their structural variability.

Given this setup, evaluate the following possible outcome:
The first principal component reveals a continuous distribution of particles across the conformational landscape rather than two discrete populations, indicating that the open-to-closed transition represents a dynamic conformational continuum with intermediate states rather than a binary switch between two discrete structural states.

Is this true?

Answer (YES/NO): NO